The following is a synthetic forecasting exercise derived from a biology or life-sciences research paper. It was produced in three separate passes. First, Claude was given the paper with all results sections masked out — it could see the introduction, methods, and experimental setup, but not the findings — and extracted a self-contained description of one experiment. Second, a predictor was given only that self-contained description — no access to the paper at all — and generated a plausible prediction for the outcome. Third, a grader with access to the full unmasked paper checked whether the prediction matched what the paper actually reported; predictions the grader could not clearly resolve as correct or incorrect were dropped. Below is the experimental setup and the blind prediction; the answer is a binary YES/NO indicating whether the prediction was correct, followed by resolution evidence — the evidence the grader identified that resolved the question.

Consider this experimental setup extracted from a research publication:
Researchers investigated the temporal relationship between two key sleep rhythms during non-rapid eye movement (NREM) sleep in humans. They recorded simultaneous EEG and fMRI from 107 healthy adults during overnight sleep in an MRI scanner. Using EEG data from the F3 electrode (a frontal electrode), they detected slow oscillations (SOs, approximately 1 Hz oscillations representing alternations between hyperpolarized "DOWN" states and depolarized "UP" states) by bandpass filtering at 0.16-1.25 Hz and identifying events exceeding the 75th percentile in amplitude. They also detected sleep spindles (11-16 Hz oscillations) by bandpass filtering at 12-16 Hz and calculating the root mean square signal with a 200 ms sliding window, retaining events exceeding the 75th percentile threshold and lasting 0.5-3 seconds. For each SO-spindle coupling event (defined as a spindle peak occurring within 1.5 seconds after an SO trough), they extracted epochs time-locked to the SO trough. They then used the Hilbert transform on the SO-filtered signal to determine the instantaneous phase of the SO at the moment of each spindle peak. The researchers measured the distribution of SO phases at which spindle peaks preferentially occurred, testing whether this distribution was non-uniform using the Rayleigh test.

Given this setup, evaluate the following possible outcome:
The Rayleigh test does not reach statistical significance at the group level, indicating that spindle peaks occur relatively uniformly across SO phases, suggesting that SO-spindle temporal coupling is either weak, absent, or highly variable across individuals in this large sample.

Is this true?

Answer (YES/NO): NO